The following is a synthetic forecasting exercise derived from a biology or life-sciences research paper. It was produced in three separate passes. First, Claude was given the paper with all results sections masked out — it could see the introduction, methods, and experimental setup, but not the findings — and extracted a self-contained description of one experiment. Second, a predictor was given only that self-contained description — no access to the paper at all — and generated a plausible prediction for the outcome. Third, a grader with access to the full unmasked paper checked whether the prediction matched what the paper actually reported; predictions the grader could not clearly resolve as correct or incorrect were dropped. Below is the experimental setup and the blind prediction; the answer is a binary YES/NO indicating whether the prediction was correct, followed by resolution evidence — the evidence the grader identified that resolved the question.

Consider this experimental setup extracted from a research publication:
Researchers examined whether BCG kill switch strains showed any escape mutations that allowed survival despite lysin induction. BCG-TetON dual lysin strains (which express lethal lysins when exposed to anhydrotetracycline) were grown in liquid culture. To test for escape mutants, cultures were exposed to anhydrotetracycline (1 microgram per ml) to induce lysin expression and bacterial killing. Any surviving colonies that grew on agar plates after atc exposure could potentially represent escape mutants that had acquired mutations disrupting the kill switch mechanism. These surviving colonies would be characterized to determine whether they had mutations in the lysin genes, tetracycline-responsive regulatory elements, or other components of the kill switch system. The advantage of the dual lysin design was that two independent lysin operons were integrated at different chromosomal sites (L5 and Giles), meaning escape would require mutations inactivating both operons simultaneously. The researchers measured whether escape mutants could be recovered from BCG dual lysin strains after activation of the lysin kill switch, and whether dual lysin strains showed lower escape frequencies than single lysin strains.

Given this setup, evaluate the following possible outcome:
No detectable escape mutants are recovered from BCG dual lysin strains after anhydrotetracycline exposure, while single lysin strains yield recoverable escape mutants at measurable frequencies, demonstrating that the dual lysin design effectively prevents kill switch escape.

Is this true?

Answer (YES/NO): NO